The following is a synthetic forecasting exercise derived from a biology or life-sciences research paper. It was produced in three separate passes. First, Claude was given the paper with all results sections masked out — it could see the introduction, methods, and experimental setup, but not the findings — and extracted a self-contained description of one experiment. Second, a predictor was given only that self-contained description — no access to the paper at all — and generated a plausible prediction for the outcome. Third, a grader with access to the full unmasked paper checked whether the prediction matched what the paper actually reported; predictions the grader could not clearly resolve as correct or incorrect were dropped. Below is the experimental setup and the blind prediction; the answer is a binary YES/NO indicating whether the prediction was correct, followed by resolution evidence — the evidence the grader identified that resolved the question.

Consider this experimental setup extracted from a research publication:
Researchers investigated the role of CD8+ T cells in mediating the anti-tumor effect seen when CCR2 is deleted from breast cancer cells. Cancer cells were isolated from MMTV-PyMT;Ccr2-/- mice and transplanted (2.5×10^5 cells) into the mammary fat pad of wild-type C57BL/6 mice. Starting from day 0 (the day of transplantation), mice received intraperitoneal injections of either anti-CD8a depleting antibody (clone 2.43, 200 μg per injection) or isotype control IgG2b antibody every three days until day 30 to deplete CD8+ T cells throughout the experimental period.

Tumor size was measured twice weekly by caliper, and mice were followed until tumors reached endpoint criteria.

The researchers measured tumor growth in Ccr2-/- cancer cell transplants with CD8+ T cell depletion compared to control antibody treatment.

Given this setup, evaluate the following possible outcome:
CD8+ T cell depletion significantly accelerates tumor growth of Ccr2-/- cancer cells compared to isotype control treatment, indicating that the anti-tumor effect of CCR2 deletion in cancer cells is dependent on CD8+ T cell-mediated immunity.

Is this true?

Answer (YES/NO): YES